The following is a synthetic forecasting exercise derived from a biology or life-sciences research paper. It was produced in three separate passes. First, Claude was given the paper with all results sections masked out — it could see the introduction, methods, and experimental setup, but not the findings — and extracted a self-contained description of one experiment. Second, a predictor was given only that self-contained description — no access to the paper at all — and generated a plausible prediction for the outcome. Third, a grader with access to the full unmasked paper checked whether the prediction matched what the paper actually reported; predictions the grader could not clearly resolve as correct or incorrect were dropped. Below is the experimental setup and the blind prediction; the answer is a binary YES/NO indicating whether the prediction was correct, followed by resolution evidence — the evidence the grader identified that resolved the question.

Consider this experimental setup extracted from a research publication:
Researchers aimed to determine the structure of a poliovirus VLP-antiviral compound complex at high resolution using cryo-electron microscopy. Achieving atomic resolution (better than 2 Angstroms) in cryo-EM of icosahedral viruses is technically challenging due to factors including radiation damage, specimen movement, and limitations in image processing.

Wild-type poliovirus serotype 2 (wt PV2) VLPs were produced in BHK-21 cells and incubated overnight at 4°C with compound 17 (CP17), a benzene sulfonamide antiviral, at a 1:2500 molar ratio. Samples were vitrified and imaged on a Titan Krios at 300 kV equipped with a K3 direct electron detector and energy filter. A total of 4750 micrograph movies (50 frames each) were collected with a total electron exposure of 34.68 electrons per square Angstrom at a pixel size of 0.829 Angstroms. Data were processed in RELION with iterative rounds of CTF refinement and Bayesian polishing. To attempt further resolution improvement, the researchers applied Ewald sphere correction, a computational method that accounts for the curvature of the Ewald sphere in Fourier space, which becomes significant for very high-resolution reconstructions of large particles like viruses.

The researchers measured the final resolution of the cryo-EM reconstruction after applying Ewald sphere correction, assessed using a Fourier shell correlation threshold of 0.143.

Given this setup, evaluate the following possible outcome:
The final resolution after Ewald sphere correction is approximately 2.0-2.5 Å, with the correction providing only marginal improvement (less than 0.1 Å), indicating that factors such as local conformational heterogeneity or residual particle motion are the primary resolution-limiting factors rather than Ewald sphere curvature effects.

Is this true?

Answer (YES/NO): NO